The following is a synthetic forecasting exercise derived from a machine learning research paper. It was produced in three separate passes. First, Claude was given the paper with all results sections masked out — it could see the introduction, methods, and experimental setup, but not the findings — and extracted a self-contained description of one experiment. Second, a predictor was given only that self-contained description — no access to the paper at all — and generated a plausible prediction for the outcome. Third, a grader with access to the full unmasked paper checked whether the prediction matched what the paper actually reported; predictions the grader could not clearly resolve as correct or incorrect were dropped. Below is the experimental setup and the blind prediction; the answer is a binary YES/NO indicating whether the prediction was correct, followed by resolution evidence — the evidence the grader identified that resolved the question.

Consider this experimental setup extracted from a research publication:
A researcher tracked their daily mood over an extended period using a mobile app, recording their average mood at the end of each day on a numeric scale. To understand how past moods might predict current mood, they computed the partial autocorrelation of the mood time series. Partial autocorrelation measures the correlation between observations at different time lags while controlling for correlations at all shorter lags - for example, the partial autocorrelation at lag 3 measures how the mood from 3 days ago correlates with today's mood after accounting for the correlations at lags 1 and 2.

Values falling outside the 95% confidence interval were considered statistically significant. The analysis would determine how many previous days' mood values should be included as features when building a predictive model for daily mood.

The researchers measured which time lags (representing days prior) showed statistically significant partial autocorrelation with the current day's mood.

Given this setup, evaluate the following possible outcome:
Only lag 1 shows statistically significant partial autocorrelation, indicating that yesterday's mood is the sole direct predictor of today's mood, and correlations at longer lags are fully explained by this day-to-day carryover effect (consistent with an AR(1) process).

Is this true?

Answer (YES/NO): NO